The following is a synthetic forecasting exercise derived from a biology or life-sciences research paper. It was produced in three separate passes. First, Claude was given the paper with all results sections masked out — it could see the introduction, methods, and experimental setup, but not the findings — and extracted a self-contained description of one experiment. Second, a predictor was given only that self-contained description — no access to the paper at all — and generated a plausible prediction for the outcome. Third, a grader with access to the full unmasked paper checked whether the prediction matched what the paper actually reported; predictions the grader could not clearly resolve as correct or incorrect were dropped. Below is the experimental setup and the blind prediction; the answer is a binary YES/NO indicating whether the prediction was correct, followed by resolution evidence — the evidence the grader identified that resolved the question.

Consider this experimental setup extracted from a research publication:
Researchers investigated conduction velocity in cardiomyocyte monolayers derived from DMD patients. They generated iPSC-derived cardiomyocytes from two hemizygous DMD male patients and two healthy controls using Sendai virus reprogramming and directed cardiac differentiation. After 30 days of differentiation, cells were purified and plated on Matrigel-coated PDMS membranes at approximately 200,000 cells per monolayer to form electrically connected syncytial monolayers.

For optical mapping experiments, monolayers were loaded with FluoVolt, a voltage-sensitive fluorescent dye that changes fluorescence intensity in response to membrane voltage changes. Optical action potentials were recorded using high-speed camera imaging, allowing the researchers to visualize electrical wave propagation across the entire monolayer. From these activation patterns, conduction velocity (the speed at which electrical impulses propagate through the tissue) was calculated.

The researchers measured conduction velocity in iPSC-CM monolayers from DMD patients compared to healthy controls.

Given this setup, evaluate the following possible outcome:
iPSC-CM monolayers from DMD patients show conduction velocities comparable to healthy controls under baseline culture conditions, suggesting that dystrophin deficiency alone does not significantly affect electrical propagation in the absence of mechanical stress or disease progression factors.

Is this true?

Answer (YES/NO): NO